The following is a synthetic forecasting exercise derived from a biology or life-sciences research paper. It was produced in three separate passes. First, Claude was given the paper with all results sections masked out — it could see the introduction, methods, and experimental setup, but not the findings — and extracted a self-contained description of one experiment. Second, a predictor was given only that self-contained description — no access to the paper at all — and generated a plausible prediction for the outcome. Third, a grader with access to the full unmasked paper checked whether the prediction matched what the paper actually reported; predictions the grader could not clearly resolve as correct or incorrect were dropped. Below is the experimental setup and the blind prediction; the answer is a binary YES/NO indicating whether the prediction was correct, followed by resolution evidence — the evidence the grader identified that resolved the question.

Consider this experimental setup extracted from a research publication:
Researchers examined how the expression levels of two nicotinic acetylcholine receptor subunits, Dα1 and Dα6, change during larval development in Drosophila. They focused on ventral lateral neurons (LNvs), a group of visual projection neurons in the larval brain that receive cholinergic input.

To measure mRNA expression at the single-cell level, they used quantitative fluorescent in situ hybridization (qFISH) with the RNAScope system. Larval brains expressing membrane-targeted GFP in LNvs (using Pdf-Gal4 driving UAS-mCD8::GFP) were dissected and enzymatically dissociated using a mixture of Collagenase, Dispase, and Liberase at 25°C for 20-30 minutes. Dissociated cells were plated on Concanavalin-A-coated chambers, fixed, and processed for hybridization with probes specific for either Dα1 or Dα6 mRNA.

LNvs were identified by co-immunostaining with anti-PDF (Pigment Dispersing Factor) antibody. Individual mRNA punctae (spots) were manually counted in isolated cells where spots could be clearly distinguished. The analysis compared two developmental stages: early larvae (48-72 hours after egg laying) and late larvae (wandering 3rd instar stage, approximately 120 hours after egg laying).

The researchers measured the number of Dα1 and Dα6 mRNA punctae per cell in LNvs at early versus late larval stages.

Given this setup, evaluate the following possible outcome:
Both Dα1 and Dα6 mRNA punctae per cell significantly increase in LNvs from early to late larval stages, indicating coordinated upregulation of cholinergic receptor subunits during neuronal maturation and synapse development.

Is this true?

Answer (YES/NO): NO